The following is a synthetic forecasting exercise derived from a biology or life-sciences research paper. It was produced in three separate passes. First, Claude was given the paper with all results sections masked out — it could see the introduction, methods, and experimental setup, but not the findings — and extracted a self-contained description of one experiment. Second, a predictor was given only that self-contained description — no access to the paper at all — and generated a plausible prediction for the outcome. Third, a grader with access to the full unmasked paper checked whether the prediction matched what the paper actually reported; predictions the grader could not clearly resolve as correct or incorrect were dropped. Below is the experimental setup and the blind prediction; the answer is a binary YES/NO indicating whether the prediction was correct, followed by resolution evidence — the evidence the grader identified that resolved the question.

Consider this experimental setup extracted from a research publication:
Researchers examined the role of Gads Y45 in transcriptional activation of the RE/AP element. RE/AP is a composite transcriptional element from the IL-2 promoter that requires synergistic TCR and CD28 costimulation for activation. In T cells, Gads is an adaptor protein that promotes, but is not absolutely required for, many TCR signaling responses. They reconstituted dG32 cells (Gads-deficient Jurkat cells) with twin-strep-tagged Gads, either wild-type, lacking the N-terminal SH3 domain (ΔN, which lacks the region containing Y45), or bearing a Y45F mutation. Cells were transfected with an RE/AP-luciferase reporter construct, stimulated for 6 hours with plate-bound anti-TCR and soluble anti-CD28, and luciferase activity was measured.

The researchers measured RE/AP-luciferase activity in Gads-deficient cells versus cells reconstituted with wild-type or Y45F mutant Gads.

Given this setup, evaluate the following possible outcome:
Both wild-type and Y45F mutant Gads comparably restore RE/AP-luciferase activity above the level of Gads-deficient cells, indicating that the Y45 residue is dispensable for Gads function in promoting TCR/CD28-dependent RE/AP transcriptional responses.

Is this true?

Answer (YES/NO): NO